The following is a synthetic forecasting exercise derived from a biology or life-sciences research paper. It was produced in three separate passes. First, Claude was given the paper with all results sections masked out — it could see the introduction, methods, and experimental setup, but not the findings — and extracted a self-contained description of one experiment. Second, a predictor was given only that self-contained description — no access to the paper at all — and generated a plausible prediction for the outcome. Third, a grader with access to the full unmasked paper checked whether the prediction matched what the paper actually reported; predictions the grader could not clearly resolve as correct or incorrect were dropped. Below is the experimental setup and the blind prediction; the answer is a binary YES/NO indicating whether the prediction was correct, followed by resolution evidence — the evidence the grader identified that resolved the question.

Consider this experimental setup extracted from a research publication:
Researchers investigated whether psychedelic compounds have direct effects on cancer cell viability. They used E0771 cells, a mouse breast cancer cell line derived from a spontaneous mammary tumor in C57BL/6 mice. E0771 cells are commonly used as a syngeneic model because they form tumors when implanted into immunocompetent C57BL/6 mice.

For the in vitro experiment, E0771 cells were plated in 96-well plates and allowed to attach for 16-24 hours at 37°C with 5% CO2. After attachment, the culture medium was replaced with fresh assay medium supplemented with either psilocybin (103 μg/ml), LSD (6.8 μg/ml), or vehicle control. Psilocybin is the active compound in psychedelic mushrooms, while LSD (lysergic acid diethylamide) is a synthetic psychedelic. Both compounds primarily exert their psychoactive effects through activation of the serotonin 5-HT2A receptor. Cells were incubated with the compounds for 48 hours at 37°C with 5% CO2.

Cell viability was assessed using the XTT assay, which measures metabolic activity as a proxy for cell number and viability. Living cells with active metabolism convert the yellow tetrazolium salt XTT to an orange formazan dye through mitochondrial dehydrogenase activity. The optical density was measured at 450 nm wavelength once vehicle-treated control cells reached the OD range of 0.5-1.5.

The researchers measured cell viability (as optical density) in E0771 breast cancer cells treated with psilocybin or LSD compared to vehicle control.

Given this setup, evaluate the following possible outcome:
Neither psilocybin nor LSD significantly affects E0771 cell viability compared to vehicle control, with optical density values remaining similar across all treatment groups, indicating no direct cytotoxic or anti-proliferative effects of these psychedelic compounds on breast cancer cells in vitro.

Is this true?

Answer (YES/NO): NO